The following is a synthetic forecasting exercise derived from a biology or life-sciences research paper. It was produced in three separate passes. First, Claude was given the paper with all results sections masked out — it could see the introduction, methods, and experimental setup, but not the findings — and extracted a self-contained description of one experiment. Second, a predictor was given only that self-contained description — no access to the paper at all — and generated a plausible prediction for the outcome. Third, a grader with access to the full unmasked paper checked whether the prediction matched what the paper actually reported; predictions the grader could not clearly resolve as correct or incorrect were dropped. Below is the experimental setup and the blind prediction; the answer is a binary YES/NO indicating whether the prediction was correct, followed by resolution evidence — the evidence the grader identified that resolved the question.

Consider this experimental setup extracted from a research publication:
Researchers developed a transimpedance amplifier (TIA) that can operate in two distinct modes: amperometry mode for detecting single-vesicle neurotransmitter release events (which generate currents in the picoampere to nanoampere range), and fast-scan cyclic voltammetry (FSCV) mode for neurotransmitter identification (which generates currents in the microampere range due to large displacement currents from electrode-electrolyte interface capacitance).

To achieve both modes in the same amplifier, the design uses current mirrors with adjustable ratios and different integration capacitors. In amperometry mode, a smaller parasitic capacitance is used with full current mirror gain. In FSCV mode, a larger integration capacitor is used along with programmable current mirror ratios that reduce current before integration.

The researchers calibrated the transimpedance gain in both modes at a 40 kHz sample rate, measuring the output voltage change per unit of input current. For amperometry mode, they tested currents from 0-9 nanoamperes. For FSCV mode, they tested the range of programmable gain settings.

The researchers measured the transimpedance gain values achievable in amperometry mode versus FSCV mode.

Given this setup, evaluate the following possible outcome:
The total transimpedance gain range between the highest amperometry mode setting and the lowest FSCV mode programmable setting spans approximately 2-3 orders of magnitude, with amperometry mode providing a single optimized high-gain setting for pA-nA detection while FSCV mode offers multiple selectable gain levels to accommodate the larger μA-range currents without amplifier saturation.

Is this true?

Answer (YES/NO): NO